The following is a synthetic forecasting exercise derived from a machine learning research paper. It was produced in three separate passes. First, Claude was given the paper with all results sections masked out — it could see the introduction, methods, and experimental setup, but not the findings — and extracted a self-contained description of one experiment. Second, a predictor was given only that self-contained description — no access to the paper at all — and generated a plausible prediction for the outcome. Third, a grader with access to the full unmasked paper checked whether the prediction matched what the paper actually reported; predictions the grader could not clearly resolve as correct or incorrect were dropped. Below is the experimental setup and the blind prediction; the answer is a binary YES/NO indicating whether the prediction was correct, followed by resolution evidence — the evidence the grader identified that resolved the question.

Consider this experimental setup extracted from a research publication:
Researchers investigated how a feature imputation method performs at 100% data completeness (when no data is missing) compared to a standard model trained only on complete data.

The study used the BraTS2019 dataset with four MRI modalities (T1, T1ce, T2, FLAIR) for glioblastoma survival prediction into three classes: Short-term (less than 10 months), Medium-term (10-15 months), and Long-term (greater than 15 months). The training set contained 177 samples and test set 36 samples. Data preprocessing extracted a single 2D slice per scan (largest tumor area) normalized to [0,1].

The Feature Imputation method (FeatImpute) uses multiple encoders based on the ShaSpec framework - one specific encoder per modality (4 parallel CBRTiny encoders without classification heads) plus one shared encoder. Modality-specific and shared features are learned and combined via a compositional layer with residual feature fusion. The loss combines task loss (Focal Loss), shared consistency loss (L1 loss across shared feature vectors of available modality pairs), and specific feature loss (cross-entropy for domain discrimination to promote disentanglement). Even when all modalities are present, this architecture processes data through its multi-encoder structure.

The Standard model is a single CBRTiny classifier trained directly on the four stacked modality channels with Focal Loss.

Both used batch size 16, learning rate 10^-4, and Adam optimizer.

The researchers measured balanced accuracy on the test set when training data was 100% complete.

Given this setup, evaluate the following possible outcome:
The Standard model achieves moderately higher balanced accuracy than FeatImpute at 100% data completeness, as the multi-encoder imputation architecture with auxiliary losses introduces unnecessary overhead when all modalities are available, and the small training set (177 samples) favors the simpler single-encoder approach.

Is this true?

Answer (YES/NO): YES